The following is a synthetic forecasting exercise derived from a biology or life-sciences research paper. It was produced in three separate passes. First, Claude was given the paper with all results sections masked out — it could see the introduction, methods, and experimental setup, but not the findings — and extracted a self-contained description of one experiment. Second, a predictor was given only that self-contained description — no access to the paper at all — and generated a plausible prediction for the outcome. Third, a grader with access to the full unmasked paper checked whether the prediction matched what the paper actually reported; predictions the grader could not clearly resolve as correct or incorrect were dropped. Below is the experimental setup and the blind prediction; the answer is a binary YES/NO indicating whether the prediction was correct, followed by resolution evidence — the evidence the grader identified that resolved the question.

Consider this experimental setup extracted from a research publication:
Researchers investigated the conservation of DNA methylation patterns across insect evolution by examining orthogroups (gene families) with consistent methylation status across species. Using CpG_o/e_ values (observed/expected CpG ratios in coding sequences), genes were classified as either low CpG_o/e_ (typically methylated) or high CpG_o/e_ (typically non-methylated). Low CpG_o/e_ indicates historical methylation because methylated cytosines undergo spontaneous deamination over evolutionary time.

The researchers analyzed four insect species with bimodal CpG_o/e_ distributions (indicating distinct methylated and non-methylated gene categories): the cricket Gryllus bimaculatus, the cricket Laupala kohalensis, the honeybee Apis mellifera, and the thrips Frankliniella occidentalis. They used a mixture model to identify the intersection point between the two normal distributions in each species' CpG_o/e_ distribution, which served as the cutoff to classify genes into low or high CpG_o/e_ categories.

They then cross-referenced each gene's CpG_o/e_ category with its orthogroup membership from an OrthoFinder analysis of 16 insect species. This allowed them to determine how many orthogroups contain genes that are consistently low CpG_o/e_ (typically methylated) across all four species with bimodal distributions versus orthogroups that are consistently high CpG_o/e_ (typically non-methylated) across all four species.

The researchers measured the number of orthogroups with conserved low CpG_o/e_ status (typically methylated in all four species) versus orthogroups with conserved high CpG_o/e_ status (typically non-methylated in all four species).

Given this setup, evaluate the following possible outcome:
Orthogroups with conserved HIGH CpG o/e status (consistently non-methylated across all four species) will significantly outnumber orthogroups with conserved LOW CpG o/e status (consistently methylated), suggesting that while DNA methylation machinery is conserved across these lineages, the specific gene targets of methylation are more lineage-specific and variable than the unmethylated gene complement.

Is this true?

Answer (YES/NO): NO